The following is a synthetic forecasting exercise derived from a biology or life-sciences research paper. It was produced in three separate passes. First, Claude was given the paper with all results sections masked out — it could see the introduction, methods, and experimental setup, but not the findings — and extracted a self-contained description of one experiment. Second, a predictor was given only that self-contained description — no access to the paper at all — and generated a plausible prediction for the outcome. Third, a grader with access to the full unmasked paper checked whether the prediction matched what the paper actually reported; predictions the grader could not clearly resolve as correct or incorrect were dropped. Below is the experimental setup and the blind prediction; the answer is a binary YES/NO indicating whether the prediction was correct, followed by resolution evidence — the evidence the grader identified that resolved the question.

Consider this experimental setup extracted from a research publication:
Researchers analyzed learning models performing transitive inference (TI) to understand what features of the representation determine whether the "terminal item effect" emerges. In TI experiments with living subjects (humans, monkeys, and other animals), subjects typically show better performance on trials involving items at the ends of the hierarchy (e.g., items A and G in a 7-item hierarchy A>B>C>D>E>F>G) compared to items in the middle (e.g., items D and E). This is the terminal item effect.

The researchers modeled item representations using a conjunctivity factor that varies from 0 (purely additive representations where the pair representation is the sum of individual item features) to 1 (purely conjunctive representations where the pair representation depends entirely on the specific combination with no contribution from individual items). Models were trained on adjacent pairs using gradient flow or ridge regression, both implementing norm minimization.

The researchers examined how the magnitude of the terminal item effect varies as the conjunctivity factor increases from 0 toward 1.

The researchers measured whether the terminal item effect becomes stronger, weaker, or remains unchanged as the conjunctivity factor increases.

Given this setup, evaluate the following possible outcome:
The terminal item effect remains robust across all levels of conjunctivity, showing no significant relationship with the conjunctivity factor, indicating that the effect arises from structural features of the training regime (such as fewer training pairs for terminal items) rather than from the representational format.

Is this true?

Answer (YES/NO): NO